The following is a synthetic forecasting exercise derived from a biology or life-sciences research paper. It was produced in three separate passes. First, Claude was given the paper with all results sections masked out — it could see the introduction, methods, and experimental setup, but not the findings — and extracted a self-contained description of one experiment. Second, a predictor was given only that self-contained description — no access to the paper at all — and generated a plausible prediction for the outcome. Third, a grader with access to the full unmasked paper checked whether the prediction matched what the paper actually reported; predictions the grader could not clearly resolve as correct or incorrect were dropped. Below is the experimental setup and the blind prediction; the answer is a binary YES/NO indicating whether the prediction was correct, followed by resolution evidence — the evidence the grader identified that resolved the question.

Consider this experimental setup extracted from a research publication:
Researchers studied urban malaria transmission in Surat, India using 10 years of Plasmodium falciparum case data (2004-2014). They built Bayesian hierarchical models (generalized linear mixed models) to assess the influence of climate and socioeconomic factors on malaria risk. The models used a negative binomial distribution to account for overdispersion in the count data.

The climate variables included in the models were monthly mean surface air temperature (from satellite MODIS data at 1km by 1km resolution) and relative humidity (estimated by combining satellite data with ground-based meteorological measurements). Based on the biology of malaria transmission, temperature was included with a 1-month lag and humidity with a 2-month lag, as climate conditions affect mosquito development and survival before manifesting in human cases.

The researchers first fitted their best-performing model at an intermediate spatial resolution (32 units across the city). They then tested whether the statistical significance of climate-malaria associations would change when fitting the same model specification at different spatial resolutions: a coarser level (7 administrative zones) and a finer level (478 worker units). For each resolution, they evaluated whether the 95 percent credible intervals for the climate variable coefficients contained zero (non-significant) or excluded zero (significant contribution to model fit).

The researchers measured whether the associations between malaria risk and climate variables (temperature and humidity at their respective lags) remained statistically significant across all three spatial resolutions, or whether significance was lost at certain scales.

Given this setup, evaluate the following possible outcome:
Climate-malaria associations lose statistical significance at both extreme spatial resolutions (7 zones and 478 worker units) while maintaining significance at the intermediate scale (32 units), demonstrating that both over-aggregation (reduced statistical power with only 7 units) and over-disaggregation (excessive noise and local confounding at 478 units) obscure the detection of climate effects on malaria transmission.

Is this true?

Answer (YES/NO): NO